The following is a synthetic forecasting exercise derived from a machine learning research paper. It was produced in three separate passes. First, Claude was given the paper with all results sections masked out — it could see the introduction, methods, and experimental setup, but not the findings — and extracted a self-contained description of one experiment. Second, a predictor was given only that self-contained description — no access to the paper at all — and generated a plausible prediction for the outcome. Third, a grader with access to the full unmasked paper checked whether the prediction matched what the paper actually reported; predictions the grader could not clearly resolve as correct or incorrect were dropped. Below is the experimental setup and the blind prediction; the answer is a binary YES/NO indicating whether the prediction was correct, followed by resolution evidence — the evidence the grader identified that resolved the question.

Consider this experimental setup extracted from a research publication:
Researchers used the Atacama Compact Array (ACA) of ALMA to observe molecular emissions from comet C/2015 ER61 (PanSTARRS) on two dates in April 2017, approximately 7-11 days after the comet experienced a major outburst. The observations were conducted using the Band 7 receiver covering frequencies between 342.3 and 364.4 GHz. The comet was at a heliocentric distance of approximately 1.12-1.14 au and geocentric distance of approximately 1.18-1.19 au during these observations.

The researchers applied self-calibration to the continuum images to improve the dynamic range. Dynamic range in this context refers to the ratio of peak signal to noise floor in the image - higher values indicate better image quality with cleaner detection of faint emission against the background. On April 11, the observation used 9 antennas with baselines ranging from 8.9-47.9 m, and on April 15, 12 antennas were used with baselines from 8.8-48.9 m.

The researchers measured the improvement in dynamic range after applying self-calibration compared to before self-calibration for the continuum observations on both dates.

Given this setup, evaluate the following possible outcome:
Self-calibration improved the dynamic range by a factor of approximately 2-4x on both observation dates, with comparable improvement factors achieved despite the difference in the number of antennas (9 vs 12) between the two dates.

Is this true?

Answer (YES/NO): NO